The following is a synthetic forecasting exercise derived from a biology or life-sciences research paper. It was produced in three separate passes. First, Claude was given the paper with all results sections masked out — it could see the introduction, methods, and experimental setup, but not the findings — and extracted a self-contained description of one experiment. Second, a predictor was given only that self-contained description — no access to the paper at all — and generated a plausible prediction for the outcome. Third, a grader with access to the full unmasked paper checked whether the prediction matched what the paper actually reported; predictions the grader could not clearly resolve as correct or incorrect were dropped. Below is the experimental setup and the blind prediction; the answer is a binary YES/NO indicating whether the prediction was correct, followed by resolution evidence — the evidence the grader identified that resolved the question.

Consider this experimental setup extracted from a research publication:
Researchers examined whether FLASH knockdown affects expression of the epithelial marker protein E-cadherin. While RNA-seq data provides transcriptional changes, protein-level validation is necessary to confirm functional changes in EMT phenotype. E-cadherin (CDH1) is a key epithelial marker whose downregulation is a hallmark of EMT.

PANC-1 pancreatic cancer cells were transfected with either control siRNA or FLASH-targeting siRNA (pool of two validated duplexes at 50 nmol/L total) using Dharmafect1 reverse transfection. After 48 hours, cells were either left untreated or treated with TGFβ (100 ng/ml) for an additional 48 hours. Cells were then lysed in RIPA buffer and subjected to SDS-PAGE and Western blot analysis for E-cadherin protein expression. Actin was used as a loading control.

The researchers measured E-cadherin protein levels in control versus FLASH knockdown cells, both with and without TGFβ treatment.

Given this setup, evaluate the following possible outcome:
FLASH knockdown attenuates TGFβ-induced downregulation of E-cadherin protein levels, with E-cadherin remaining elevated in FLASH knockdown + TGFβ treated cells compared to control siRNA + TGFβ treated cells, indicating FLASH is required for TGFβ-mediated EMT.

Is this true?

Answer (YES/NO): YES